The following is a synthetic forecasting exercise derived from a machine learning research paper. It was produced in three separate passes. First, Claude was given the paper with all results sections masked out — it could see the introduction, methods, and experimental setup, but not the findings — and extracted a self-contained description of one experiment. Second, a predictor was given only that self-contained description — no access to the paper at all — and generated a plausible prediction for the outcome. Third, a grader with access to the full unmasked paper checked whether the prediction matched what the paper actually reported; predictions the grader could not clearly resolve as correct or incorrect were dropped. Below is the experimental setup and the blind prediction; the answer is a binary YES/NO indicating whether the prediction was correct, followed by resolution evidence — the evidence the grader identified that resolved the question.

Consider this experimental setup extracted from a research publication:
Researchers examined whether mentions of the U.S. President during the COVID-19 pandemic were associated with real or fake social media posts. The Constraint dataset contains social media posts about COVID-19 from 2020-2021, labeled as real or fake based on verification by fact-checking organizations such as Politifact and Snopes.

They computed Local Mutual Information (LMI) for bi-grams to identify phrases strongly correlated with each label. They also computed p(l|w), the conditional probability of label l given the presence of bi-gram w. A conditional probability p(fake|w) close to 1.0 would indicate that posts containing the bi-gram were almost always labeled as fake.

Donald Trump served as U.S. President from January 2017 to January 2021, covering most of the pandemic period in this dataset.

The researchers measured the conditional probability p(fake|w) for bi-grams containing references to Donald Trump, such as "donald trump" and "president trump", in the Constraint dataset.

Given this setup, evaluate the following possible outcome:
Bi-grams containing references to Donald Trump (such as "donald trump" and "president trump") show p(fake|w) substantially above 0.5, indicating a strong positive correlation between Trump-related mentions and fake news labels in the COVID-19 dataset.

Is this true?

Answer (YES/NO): YES